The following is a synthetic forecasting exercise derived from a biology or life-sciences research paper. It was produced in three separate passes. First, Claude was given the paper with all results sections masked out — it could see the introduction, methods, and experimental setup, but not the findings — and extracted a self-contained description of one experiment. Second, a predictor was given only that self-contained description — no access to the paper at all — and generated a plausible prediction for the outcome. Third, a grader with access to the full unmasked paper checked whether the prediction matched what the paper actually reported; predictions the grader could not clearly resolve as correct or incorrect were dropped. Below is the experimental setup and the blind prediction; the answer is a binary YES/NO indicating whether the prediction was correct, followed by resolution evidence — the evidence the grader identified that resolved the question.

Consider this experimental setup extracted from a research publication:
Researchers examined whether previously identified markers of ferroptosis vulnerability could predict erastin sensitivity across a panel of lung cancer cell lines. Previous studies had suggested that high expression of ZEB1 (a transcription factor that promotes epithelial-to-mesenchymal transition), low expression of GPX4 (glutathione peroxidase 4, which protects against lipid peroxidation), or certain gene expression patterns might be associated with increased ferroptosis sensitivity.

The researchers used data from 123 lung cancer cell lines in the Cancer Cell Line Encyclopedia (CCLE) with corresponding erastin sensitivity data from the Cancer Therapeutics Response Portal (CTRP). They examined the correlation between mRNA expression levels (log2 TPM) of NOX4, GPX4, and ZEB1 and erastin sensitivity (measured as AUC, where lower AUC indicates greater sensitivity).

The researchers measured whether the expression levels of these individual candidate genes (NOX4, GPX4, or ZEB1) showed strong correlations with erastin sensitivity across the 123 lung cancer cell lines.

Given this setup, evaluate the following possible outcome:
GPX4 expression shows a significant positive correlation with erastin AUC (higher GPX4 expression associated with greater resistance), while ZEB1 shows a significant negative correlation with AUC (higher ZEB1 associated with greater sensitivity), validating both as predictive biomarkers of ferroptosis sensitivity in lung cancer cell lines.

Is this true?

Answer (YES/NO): NO